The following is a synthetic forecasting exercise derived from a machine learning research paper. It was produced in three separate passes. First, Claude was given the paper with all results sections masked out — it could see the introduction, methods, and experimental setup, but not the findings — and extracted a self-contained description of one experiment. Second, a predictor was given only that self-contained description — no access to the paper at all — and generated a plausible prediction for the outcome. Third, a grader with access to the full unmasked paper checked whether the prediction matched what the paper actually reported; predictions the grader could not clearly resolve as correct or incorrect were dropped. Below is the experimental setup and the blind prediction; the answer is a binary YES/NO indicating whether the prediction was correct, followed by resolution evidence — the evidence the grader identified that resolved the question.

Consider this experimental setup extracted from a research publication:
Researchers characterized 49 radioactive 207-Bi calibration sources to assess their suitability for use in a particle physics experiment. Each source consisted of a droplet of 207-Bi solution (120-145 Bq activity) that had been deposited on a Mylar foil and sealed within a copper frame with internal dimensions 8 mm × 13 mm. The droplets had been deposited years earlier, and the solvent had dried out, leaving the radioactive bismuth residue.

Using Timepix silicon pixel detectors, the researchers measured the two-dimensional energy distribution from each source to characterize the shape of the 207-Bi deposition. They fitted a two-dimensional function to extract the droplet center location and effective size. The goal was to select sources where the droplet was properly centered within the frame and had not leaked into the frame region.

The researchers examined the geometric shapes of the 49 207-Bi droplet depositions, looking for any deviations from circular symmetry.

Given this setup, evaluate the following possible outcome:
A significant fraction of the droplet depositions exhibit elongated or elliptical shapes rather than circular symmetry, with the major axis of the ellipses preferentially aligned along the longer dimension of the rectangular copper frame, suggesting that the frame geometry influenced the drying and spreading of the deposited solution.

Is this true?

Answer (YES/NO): NO